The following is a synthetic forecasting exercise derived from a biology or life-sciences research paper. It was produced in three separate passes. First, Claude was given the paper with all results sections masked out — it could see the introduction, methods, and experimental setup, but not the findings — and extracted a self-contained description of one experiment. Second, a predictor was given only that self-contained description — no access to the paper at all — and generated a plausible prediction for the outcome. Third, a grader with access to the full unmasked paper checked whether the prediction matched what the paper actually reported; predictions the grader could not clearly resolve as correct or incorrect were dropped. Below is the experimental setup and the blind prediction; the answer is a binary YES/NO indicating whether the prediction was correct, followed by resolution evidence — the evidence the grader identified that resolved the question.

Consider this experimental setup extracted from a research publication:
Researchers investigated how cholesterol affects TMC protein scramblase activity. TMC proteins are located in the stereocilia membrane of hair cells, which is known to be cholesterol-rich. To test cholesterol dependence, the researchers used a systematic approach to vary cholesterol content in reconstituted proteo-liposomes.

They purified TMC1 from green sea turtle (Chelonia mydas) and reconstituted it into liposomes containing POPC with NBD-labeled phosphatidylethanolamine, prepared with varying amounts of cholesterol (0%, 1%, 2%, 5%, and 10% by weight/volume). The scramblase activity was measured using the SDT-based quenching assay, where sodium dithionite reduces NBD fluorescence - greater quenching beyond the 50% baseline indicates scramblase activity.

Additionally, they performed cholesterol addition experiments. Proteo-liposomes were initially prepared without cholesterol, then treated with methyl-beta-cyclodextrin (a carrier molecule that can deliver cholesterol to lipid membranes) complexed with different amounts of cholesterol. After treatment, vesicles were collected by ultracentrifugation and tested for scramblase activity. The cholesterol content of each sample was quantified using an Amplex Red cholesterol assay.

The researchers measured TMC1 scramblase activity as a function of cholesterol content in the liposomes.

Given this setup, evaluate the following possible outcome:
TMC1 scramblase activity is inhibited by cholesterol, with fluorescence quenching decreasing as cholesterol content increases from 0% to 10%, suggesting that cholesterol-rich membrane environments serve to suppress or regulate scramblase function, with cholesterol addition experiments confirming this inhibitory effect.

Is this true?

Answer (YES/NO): NO